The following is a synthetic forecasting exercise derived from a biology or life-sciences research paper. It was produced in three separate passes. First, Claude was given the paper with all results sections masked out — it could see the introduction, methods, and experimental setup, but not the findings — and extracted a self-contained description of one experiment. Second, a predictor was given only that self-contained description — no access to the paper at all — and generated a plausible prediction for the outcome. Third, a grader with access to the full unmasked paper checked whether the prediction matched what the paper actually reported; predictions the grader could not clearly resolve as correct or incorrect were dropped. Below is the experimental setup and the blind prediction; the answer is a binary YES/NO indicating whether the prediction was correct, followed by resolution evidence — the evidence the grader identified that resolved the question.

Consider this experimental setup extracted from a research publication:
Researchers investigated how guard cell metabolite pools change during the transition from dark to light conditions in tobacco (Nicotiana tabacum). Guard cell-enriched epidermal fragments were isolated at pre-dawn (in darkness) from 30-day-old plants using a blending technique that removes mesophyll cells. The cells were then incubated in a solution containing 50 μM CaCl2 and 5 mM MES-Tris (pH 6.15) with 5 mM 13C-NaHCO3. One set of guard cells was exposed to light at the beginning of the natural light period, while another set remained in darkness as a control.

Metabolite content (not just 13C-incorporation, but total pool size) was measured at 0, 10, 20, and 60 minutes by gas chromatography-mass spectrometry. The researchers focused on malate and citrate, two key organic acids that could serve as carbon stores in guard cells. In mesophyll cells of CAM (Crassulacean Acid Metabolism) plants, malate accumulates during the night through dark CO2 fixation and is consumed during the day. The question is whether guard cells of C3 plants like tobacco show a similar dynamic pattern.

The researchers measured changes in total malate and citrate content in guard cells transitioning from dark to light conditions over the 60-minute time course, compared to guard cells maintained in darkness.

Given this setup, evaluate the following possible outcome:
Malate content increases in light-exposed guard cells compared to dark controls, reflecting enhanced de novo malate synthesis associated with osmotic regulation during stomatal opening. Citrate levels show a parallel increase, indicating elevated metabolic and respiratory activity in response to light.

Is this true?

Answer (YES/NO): NO